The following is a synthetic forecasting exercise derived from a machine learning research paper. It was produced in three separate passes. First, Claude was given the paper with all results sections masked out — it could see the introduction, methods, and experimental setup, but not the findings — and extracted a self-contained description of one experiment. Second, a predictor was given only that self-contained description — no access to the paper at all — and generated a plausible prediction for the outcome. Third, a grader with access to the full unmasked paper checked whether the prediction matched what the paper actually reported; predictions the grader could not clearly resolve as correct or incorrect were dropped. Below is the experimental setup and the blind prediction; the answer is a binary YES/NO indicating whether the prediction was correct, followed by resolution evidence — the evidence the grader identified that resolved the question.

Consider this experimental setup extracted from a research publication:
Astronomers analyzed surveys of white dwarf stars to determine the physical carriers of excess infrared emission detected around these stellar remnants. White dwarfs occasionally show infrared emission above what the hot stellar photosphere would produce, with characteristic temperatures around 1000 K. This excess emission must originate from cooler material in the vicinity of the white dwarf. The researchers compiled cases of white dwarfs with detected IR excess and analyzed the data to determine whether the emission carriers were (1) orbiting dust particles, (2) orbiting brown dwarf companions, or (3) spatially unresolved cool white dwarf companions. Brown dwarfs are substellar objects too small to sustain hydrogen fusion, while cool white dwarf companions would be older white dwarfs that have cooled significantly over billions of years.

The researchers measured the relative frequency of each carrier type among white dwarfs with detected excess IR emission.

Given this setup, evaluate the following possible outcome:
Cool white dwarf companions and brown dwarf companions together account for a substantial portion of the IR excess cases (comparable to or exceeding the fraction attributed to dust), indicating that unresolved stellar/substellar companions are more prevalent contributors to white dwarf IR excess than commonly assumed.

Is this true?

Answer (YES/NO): NO